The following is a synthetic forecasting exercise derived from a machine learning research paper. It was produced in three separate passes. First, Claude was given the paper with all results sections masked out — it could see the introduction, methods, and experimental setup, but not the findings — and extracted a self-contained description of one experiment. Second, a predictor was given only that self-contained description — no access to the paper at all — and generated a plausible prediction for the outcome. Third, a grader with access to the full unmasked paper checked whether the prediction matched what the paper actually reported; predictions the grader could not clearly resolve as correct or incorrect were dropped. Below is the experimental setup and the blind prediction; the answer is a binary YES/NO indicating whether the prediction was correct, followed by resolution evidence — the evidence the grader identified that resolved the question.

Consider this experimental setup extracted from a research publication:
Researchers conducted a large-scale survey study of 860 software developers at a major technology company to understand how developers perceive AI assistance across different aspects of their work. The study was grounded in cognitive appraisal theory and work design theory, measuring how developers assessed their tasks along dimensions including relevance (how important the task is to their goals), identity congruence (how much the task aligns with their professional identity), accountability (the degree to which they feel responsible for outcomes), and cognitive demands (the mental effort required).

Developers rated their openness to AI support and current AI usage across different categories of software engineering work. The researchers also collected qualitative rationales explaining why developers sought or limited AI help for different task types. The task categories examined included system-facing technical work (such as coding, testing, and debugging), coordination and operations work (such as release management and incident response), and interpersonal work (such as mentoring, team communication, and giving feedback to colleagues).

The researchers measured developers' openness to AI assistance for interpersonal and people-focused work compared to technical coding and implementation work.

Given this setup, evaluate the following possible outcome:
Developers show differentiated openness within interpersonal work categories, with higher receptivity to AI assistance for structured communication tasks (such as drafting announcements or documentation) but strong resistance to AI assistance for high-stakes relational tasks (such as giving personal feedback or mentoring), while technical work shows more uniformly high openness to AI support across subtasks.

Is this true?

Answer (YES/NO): NO